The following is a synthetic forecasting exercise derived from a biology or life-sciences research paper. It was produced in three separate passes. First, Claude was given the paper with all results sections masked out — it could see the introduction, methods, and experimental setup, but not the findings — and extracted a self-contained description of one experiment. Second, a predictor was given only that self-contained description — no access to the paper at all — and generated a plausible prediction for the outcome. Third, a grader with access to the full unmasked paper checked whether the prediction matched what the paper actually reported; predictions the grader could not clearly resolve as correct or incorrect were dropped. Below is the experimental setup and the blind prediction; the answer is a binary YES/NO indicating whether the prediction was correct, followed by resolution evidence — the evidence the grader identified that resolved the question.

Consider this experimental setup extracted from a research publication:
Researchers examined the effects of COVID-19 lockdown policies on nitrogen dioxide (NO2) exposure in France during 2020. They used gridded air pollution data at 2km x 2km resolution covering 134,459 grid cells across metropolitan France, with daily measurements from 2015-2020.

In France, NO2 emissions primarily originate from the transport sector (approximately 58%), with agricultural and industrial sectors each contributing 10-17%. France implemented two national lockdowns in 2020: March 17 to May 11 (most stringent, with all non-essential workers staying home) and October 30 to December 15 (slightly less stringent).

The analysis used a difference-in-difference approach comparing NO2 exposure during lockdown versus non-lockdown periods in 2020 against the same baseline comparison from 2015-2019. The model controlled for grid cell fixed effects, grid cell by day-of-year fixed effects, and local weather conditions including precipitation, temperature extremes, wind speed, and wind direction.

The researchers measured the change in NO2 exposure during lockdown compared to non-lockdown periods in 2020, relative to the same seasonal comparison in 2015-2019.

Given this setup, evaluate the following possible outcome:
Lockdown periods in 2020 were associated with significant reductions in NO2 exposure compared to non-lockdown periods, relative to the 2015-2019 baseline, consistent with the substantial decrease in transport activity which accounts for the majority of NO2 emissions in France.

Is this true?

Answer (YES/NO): YES